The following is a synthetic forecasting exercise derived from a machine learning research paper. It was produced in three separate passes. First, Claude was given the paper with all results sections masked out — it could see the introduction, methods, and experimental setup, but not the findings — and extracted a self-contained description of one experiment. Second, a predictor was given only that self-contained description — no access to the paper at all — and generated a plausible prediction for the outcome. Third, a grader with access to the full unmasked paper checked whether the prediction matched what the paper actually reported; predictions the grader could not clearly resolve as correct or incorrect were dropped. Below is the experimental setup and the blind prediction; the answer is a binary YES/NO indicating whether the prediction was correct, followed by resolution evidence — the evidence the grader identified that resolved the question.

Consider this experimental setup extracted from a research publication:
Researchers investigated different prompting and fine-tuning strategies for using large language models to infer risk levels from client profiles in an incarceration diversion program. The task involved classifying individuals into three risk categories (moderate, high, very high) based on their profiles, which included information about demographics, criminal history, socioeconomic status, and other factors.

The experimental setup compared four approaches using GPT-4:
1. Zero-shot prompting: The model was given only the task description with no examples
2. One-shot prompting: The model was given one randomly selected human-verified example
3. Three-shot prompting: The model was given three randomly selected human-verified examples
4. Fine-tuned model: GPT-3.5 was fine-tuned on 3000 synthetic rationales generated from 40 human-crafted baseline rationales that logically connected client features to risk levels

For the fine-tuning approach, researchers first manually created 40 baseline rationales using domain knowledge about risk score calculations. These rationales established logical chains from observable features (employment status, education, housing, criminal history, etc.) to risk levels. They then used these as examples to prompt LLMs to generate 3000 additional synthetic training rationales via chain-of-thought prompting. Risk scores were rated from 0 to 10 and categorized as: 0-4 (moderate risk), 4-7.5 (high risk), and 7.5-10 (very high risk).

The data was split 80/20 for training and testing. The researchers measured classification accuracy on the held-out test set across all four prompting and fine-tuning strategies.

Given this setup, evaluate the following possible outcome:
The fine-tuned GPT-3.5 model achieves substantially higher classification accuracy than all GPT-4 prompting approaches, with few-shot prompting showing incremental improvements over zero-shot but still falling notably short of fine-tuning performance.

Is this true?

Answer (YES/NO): NO